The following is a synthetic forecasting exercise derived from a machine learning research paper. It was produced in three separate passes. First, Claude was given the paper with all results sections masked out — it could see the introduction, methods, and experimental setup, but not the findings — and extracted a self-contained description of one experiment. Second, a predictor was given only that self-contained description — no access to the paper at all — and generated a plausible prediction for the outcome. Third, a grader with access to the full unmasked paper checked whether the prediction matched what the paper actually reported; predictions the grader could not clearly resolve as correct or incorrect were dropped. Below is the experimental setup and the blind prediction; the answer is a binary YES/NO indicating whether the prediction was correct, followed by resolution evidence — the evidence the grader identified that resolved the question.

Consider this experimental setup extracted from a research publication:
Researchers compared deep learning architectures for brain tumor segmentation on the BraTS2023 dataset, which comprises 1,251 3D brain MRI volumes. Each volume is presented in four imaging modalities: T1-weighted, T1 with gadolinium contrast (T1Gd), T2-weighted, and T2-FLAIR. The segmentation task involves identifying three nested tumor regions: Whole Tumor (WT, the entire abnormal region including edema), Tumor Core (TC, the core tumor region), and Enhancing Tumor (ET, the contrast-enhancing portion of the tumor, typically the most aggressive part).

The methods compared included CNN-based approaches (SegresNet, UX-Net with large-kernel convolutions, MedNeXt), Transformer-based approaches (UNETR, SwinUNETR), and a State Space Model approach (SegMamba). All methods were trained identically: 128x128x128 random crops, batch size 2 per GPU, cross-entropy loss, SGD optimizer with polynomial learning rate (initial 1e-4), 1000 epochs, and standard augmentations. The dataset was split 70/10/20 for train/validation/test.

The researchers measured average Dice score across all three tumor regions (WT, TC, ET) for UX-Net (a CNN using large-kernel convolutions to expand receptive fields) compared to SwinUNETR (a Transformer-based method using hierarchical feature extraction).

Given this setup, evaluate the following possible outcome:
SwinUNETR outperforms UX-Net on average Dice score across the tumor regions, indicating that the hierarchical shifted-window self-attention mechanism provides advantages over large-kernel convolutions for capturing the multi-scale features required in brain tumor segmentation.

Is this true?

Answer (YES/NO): NO